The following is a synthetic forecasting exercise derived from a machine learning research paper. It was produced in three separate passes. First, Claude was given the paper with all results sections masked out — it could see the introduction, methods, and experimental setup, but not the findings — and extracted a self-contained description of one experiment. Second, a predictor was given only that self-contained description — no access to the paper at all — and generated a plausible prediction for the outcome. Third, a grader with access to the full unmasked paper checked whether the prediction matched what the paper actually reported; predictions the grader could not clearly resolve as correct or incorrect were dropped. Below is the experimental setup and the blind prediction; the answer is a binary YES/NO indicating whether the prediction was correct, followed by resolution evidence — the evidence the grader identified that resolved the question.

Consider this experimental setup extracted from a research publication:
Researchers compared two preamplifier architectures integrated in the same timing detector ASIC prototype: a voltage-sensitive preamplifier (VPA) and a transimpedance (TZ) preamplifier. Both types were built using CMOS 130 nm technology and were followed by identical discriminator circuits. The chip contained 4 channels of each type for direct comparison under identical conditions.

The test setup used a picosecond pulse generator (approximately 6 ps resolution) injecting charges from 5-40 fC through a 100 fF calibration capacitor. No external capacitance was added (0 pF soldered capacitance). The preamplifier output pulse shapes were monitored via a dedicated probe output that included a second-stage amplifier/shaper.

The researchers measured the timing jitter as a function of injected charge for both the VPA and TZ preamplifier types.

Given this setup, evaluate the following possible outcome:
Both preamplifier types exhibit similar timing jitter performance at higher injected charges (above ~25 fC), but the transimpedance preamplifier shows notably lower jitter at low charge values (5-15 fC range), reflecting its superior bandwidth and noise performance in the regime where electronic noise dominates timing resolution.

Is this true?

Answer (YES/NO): NO